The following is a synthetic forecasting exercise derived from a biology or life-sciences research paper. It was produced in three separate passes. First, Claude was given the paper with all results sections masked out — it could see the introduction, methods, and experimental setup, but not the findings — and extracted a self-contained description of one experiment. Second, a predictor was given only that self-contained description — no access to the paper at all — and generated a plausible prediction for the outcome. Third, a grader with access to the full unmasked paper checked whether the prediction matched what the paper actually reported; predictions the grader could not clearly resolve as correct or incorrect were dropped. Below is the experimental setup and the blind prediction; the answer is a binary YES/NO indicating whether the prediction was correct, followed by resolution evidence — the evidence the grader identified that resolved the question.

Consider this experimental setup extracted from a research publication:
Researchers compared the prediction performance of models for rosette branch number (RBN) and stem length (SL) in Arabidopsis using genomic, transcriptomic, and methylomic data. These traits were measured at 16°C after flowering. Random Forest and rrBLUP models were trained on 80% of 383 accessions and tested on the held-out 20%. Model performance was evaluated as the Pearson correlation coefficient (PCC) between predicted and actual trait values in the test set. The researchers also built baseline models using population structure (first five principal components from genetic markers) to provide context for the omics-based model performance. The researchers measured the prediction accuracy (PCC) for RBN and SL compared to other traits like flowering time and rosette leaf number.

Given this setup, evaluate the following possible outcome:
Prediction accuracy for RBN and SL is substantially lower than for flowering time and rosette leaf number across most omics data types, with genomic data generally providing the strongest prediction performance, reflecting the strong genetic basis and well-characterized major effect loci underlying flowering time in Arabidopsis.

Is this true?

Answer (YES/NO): NO